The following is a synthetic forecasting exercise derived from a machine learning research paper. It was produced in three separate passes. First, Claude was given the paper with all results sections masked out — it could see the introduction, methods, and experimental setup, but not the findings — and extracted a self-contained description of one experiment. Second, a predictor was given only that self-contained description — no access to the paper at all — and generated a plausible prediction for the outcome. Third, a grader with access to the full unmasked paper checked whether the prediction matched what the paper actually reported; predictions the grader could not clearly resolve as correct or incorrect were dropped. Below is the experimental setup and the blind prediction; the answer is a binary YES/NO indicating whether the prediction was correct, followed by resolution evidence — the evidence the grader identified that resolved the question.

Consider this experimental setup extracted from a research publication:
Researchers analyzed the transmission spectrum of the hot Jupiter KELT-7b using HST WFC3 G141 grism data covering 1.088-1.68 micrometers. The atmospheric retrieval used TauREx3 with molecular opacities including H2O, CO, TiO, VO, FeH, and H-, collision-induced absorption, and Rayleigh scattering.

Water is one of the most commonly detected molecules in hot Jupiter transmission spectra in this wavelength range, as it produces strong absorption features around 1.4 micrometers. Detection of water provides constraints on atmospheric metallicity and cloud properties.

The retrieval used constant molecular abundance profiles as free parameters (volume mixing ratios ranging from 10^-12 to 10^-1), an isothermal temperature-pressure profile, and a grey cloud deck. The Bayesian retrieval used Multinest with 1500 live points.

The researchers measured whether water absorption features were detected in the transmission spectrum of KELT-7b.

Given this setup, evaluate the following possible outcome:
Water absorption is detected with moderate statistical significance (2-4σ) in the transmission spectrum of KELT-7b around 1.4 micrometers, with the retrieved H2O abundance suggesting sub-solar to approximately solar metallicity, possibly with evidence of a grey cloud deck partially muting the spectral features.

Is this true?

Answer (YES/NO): NO